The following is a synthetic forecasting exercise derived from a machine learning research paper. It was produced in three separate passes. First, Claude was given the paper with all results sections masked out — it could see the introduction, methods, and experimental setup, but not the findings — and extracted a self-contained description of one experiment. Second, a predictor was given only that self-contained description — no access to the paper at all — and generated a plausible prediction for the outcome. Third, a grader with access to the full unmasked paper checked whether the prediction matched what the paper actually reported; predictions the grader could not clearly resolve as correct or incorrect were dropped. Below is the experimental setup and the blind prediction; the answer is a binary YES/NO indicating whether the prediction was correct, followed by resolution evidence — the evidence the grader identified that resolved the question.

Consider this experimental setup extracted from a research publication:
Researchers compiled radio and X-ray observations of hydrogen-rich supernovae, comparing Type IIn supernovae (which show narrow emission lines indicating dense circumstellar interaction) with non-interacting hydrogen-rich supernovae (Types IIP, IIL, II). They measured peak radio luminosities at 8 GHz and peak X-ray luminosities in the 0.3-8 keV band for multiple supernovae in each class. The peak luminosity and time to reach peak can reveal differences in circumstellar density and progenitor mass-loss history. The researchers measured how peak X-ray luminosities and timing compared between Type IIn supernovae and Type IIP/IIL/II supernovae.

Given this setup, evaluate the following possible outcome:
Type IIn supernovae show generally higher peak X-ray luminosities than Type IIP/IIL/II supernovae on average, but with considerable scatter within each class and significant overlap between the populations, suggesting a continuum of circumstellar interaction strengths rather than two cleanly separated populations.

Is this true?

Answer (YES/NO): NO